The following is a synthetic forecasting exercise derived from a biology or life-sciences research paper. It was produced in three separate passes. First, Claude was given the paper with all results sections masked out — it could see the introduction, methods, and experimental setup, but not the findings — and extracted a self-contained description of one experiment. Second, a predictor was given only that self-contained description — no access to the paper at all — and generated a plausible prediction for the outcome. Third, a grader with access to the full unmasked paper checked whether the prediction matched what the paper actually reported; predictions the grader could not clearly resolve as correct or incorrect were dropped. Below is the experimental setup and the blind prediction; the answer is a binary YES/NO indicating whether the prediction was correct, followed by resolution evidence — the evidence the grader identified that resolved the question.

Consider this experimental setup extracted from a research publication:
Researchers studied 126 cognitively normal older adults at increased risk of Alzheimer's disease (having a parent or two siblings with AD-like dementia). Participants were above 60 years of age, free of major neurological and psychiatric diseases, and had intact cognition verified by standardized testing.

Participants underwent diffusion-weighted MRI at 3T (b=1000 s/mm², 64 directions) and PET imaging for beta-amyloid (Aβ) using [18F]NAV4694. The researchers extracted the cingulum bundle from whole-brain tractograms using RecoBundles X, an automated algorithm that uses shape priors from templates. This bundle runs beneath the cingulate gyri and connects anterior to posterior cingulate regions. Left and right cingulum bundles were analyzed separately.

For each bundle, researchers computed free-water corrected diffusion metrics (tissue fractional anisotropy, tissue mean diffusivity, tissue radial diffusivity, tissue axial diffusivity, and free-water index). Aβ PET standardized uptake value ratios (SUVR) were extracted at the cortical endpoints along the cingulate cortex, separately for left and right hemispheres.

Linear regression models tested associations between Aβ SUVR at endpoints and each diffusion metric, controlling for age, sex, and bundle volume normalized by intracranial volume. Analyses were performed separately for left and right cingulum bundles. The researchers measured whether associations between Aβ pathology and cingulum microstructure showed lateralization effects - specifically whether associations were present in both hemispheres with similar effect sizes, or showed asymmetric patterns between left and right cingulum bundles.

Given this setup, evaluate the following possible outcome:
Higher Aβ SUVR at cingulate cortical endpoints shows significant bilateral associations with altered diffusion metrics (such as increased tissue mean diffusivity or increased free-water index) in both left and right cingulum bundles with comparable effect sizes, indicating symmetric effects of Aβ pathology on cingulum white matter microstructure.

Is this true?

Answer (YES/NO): NO